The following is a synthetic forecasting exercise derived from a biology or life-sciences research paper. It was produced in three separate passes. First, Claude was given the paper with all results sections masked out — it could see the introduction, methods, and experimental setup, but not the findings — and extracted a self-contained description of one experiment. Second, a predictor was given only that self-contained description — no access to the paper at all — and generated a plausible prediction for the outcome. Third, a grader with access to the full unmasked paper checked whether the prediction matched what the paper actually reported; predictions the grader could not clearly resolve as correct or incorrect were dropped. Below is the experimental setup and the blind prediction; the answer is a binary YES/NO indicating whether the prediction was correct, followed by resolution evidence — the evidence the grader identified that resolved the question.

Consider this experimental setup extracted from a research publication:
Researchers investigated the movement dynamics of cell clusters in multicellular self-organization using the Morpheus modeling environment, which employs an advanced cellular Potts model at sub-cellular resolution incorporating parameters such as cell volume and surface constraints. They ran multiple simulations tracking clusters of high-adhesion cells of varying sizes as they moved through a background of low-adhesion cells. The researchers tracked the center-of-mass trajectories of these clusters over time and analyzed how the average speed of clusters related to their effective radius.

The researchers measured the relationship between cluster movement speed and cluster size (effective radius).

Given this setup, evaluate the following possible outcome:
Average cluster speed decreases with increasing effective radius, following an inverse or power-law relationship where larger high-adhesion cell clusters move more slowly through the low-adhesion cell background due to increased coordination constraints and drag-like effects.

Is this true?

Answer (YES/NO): YES